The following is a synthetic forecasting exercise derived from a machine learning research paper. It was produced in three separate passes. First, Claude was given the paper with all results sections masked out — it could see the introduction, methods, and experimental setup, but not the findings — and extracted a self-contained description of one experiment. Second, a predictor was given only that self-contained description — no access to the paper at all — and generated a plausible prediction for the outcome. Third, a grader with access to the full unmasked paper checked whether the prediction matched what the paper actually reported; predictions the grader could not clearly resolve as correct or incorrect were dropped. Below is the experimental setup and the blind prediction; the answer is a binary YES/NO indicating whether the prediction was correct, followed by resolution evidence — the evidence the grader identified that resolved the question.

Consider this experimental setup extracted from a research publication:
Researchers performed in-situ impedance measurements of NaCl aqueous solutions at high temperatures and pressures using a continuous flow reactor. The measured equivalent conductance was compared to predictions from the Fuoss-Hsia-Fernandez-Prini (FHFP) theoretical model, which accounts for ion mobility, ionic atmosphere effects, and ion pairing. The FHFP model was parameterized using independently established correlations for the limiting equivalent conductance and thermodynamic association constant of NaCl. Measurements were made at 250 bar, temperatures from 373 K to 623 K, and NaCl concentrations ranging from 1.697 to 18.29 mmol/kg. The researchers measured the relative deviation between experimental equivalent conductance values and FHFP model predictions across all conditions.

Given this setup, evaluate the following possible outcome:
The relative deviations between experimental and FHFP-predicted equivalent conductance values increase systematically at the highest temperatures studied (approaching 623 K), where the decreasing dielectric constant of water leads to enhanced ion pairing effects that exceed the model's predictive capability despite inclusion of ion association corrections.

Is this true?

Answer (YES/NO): NO